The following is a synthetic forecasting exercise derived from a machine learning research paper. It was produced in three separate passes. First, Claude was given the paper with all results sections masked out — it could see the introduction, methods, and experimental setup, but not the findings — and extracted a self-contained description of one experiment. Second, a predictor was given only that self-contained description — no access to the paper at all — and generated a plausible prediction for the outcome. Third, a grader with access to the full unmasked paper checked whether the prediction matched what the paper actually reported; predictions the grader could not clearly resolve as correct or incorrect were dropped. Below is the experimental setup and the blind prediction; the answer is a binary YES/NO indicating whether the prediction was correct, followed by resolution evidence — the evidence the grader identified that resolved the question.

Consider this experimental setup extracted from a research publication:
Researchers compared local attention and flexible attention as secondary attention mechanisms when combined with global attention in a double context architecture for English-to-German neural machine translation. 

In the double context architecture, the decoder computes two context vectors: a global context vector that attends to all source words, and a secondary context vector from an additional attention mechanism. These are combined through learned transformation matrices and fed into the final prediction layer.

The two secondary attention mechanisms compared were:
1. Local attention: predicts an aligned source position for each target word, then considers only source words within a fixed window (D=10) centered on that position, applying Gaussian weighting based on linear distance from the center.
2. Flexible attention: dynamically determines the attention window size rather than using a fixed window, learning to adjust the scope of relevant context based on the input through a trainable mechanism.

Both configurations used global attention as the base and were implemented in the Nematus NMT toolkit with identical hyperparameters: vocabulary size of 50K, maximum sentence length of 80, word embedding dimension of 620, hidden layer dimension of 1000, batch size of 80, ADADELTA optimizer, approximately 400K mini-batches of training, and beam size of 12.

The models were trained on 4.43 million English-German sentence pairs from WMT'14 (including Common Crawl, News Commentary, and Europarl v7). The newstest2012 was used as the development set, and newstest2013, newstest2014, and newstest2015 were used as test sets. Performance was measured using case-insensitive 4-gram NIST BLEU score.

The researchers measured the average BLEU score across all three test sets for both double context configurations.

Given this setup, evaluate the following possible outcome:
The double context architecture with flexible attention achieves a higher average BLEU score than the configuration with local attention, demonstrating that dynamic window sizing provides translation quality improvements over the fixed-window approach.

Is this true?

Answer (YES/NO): NO